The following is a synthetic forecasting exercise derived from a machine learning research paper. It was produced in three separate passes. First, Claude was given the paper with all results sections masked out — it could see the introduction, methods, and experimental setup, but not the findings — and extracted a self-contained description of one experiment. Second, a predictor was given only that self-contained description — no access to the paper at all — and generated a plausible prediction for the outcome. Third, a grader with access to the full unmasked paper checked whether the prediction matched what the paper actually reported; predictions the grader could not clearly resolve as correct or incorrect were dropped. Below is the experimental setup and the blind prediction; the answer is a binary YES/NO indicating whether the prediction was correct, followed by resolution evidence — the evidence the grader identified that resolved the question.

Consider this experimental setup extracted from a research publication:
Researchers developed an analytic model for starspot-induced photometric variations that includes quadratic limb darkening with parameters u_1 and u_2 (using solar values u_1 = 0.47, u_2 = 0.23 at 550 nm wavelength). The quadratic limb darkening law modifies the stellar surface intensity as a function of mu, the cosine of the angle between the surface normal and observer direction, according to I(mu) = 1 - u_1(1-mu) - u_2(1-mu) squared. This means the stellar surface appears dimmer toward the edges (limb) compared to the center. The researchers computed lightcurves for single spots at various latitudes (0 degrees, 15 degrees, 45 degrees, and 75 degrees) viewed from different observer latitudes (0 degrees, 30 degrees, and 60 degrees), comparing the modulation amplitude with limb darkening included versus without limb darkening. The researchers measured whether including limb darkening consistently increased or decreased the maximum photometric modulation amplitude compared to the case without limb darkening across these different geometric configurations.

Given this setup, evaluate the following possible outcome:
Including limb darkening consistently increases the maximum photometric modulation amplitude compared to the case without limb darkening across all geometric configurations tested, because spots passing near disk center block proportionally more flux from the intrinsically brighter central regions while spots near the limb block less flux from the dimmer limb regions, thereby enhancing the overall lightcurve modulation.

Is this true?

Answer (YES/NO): NO